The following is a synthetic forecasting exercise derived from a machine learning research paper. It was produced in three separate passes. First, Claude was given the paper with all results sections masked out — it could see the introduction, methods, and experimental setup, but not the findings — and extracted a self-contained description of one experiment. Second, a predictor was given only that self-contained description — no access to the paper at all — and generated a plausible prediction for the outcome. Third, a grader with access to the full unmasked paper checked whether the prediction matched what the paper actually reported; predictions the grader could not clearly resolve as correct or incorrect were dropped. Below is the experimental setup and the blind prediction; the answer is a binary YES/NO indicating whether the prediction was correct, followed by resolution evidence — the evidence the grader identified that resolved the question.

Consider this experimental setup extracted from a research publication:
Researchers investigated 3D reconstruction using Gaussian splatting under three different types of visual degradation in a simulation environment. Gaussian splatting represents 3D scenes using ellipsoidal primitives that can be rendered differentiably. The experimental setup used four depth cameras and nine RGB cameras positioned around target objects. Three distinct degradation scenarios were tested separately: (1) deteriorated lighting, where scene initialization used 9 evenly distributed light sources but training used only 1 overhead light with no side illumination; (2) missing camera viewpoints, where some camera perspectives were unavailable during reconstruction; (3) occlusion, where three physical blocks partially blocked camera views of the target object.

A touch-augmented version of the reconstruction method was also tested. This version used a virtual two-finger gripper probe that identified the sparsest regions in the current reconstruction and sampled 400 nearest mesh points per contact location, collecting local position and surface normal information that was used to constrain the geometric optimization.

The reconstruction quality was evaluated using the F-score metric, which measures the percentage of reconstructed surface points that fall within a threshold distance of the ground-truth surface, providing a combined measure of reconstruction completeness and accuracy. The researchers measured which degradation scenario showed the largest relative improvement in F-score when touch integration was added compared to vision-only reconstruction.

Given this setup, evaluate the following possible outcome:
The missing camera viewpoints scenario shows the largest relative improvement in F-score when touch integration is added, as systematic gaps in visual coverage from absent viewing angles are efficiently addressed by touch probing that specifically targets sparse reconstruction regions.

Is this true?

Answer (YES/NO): NO